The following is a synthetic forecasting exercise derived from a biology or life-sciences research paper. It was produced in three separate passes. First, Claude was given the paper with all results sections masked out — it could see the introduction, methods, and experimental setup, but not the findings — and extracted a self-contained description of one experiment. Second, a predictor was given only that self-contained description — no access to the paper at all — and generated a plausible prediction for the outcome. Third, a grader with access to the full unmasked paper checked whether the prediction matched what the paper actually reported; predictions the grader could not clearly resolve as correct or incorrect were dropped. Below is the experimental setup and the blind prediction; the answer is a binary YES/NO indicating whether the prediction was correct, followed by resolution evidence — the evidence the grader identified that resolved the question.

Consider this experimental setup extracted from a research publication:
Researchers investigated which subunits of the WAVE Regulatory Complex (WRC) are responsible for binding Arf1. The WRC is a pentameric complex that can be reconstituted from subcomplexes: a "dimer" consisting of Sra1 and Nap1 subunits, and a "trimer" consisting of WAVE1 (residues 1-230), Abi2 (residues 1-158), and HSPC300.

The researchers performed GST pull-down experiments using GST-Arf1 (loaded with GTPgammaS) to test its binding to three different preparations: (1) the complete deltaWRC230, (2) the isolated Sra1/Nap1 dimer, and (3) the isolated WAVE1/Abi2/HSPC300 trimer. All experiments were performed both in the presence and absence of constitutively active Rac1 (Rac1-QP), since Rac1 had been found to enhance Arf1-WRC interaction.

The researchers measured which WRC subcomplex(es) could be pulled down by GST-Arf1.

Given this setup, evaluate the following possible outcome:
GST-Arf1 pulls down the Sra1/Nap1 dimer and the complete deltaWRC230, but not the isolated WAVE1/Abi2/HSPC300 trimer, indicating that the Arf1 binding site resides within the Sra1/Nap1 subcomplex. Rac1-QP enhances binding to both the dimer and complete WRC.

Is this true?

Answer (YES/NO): NO